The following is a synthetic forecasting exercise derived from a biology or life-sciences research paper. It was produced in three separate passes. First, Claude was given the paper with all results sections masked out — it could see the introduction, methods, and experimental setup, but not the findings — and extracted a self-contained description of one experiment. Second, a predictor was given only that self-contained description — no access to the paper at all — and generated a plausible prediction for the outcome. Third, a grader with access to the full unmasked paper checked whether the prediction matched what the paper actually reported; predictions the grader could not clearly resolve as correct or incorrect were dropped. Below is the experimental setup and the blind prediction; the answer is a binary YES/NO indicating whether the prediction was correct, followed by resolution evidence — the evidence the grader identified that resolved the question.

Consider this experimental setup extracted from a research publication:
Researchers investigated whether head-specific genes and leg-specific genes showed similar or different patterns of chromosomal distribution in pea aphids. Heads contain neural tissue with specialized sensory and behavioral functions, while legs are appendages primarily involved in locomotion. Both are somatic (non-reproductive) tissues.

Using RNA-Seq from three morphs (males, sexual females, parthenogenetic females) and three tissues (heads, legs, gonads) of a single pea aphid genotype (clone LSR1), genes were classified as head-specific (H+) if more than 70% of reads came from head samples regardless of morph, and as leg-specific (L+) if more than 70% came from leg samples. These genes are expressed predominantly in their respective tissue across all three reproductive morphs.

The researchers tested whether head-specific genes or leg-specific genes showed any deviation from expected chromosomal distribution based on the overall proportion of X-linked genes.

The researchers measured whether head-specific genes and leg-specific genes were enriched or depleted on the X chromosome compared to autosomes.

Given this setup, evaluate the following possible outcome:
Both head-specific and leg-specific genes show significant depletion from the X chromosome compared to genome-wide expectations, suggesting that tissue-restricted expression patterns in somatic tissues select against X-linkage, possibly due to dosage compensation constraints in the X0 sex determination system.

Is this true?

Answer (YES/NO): YES